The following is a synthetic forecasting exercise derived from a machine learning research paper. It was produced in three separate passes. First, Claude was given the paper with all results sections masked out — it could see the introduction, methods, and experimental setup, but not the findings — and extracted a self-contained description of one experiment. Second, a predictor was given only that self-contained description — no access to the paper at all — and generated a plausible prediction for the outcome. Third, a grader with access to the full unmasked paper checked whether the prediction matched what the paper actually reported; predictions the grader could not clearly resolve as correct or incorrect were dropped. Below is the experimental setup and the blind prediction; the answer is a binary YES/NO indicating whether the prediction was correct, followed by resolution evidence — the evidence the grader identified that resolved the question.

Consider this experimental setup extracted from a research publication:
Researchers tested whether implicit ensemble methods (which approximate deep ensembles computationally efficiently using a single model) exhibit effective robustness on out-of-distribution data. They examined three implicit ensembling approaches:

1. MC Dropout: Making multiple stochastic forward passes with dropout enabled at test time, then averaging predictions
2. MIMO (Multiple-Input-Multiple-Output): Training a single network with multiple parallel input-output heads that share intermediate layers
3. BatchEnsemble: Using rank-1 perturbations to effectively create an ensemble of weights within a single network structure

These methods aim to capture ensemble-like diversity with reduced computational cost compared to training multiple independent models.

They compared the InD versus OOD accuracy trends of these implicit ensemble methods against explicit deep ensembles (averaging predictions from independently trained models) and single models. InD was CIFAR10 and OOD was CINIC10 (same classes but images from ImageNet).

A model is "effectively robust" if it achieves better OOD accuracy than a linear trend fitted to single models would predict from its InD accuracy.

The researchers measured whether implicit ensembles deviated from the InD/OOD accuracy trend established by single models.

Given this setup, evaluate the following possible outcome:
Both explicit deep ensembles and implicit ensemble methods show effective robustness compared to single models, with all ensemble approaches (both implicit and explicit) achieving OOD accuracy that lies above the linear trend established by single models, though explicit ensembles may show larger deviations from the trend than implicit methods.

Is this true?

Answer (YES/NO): NO